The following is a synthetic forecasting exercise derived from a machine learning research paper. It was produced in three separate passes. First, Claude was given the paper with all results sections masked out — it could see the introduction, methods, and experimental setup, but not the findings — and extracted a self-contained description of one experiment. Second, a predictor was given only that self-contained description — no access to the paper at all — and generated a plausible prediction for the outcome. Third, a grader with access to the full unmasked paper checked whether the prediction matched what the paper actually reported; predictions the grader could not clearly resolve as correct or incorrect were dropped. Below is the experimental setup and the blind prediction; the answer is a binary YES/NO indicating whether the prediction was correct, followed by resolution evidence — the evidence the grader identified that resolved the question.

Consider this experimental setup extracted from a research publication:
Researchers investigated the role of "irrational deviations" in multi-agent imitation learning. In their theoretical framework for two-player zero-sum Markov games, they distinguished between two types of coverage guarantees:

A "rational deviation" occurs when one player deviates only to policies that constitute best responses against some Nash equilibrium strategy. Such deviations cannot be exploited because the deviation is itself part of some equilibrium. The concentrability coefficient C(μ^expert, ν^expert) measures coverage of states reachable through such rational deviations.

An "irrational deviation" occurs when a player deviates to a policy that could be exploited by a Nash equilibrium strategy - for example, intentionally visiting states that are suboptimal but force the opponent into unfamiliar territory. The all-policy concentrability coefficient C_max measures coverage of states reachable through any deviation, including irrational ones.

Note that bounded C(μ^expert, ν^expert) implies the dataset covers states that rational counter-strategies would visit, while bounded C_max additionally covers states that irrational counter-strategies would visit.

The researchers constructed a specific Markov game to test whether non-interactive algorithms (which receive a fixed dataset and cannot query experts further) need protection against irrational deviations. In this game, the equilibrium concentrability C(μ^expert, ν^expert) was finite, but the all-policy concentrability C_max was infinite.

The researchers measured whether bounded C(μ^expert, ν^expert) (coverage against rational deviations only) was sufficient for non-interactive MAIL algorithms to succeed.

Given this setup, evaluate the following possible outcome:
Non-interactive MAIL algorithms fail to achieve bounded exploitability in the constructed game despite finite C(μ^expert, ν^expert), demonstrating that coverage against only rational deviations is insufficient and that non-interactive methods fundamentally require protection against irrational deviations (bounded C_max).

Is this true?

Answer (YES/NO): YES